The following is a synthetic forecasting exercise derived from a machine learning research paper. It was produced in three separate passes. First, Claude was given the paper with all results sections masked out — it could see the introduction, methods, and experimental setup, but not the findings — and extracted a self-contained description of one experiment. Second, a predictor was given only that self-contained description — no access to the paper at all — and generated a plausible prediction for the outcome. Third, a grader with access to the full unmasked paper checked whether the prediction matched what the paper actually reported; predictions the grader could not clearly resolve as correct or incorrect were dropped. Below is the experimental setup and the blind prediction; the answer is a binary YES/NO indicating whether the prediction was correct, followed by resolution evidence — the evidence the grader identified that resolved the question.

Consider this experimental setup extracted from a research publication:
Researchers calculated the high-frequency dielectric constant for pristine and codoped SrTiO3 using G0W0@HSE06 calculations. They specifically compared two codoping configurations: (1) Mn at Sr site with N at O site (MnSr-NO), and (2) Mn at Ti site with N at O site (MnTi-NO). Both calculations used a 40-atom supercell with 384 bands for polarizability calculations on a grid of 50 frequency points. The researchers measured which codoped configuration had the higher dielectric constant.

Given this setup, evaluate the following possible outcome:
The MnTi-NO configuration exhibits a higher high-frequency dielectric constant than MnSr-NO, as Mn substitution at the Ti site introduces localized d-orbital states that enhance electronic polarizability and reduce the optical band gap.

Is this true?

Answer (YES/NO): YES